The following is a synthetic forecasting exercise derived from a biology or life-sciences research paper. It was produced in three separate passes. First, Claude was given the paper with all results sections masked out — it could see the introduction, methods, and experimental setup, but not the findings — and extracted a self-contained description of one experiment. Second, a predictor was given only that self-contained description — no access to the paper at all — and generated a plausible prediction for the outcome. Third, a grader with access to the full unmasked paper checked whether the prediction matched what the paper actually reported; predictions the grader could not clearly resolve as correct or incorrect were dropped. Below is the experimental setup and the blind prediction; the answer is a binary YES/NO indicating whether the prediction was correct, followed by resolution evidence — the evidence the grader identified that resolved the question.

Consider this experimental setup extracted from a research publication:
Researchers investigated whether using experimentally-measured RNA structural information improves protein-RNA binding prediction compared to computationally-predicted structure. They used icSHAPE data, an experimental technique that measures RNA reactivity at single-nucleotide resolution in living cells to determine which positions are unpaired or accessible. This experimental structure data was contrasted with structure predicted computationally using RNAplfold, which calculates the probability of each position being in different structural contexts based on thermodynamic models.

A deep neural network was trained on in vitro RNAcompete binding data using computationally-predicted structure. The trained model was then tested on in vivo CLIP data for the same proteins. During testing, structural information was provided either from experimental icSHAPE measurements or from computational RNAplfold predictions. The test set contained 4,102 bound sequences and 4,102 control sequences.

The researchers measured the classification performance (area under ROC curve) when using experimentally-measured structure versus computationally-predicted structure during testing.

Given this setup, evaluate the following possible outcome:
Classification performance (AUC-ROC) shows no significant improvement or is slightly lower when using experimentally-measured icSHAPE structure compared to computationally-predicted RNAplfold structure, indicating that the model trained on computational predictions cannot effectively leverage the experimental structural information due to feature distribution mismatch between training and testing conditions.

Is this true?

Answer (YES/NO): NO